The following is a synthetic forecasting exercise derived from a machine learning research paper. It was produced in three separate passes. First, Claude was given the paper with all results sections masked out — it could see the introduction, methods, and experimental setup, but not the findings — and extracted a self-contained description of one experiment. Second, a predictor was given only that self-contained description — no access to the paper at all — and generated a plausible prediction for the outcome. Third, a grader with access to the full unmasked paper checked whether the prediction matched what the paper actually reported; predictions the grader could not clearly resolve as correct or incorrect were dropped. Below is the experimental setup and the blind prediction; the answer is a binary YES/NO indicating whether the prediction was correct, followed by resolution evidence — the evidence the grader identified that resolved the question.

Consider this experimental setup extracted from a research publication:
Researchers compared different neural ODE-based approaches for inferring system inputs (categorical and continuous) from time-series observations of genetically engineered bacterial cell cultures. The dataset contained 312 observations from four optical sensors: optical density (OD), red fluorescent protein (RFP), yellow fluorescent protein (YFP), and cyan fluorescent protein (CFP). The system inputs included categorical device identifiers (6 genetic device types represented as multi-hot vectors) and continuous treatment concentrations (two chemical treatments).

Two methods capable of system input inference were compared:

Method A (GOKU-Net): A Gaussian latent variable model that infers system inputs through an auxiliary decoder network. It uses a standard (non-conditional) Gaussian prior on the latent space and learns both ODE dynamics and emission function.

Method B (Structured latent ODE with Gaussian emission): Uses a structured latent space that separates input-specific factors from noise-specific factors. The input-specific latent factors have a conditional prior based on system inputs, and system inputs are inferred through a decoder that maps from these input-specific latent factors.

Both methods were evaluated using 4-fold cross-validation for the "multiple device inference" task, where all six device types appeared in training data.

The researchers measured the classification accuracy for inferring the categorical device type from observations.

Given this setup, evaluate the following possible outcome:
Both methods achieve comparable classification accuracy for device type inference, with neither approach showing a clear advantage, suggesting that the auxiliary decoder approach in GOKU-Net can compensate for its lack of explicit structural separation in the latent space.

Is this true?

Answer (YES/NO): YES